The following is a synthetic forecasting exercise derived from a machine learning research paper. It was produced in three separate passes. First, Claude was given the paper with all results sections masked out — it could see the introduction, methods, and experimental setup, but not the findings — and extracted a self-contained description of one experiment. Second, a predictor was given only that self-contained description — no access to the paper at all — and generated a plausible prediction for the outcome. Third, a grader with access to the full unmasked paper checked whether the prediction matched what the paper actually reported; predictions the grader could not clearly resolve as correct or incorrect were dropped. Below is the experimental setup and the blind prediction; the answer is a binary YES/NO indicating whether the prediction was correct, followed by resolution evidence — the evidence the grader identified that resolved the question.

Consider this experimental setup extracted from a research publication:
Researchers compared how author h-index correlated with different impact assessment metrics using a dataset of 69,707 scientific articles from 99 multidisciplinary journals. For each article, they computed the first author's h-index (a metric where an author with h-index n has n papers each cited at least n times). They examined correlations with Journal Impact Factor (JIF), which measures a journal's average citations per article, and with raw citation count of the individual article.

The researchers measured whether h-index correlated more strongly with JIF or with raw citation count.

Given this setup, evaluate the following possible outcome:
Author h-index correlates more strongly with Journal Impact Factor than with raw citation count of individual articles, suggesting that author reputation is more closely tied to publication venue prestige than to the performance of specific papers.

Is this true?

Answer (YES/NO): YES